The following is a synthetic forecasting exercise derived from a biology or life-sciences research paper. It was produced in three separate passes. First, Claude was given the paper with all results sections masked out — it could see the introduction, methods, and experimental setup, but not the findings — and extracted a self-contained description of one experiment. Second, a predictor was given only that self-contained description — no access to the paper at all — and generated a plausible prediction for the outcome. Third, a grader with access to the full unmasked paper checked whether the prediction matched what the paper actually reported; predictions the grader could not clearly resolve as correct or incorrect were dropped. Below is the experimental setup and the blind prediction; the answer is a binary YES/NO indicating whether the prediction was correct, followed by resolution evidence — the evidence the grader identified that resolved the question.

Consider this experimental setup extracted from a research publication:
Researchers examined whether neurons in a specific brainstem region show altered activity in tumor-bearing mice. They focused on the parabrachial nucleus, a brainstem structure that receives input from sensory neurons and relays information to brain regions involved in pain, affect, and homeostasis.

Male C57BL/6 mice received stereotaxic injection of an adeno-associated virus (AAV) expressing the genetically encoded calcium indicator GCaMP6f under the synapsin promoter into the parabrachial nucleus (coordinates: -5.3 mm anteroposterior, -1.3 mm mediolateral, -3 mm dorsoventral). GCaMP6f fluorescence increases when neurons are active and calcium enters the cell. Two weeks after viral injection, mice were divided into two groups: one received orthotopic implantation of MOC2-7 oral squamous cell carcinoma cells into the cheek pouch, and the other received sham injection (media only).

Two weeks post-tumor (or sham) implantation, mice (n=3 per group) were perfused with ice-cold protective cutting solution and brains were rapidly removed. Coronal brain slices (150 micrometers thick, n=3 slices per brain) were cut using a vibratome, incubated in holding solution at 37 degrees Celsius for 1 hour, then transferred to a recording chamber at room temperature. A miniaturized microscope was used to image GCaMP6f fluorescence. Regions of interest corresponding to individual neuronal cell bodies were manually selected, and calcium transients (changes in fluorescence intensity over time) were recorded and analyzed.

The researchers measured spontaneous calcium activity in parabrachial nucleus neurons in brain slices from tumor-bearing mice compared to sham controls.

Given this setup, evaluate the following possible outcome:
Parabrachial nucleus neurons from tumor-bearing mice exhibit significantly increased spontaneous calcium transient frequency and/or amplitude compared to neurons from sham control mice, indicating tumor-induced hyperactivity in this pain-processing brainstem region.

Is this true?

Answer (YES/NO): NO